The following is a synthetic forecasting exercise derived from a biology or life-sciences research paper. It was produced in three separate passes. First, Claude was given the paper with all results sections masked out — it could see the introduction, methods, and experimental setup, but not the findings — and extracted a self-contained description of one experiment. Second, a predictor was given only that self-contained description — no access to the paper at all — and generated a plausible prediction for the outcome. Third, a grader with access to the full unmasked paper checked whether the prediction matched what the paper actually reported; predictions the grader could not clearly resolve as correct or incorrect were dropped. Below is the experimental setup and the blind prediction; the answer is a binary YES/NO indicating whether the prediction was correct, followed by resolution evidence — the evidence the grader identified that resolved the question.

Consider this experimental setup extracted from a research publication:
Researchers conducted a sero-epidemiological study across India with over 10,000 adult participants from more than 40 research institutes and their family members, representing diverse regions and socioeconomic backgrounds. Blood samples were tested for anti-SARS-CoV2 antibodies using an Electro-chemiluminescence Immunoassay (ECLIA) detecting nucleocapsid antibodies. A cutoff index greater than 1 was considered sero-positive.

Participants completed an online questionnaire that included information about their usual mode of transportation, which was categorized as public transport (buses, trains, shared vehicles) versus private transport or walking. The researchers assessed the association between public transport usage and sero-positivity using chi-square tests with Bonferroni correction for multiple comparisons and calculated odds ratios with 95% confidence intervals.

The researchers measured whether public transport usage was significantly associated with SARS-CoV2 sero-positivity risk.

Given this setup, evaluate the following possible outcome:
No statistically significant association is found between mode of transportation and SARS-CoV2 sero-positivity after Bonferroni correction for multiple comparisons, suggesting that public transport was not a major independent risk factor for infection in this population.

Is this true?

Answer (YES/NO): NO